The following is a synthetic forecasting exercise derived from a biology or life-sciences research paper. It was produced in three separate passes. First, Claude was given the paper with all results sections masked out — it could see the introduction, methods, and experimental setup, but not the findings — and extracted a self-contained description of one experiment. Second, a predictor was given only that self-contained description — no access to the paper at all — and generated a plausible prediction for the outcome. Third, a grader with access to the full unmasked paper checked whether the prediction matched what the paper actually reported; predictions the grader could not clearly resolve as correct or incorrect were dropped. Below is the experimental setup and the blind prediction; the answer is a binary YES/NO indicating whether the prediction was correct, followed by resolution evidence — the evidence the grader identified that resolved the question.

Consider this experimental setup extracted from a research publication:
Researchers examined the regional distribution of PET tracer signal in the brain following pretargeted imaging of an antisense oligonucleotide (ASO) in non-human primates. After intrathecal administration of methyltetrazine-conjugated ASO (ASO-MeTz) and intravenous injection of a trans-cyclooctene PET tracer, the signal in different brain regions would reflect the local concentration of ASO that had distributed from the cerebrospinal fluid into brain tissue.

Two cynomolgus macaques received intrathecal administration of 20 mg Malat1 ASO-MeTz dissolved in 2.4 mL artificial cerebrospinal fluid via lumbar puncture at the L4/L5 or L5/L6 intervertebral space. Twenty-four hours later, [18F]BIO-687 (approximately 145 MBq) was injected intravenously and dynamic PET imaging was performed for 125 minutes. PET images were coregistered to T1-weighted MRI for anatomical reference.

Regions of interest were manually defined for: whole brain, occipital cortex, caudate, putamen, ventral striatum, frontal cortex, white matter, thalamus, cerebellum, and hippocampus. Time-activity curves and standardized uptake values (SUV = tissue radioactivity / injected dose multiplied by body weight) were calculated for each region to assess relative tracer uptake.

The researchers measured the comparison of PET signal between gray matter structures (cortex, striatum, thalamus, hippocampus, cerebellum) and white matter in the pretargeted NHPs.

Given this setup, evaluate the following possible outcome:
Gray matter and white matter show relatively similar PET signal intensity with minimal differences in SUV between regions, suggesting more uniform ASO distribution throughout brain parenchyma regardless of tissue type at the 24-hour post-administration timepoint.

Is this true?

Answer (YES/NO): NO